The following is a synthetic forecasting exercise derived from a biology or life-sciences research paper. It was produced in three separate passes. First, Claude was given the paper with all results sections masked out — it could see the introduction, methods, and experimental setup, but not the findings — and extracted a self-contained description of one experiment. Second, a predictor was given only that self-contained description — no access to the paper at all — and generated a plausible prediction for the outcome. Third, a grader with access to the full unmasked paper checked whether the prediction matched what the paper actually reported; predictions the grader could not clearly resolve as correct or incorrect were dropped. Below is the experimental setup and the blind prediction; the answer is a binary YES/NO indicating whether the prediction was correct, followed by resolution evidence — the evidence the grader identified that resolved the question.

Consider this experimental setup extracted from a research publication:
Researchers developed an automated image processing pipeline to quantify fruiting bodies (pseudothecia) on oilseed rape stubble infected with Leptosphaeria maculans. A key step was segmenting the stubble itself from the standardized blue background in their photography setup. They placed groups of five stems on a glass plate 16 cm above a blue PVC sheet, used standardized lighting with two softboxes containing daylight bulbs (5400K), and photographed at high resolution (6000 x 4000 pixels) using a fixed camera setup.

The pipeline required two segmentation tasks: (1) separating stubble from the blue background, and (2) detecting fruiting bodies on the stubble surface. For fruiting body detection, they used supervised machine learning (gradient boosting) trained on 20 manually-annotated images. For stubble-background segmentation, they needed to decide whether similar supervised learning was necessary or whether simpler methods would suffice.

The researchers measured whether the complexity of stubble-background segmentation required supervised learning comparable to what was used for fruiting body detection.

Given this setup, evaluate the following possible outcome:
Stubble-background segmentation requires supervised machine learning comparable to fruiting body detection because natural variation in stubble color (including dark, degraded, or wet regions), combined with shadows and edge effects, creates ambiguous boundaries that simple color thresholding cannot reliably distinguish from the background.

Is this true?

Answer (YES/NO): NO